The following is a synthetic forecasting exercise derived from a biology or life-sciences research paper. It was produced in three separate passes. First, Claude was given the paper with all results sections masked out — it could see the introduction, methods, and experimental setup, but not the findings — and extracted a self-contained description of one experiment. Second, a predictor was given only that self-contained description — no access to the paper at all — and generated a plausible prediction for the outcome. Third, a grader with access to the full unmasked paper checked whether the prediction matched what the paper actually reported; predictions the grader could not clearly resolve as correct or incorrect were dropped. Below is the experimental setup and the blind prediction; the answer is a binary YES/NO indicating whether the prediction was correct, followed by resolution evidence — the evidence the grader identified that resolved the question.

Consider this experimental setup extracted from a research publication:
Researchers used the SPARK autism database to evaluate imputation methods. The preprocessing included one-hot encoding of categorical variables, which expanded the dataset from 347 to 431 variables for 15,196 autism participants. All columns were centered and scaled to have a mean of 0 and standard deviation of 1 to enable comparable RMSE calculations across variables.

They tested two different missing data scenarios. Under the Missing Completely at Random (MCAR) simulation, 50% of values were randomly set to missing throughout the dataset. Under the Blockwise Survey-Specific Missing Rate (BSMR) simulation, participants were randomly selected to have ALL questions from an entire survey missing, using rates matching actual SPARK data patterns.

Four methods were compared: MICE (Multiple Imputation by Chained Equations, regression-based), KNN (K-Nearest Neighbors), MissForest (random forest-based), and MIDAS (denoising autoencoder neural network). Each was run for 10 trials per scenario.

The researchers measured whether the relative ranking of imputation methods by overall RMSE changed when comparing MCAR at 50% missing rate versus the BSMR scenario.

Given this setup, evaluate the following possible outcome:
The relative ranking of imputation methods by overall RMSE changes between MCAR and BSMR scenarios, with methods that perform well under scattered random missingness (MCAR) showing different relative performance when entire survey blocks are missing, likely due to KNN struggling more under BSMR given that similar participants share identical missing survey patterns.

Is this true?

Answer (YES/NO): NO